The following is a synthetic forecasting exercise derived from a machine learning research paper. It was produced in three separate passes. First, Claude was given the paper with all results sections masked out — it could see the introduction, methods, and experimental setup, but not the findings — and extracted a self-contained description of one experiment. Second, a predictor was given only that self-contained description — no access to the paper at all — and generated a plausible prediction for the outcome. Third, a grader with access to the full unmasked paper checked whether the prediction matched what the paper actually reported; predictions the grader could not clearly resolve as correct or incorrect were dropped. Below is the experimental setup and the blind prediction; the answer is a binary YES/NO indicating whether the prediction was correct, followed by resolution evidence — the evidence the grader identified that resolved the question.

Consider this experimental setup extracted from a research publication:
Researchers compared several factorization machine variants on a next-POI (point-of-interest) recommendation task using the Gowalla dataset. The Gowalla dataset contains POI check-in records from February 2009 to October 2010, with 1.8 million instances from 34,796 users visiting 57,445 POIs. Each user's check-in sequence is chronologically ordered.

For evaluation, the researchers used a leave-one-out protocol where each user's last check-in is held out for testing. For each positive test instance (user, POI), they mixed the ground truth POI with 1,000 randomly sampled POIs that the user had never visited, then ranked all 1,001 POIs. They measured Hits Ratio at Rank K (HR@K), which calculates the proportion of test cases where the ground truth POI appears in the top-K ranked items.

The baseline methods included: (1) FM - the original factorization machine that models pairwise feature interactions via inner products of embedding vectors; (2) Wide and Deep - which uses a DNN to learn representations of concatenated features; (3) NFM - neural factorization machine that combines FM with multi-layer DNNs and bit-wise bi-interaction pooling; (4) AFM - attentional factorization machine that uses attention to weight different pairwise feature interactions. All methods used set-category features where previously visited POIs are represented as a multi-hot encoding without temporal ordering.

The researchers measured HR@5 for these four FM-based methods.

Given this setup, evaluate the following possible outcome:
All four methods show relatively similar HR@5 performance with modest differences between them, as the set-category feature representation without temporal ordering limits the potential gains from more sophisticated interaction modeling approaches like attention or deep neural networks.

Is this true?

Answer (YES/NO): NO